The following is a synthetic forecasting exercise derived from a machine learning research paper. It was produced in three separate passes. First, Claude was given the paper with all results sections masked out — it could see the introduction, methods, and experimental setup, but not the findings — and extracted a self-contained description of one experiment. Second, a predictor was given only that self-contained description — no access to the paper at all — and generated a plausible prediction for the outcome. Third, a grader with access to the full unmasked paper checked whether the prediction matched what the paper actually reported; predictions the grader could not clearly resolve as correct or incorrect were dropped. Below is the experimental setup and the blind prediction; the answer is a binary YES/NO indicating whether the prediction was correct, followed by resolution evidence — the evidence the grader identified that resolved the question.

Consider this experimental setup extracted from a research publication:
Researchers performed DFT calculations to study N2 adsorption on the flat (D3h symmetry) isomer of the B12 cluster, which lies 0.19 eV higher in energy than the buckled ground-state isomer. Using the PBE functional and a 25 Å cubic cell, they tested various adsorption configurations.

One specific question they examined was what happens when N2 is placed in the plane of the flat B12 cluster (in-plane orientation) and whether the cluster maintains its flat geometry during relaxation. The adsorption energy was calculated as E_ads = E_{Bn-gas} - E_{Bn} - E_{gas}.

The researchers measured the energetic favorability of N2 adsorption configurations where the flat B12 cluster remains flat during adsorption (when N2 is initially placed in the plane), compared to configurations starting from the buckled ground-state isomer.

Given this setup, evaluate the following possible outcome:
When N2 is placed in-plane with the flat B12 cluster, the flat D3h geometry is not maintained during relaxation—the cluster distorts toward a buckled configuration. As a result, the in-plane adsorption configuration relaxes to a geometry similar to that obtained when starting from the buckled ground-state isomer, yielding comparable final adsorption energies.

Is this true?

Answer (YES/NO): NO